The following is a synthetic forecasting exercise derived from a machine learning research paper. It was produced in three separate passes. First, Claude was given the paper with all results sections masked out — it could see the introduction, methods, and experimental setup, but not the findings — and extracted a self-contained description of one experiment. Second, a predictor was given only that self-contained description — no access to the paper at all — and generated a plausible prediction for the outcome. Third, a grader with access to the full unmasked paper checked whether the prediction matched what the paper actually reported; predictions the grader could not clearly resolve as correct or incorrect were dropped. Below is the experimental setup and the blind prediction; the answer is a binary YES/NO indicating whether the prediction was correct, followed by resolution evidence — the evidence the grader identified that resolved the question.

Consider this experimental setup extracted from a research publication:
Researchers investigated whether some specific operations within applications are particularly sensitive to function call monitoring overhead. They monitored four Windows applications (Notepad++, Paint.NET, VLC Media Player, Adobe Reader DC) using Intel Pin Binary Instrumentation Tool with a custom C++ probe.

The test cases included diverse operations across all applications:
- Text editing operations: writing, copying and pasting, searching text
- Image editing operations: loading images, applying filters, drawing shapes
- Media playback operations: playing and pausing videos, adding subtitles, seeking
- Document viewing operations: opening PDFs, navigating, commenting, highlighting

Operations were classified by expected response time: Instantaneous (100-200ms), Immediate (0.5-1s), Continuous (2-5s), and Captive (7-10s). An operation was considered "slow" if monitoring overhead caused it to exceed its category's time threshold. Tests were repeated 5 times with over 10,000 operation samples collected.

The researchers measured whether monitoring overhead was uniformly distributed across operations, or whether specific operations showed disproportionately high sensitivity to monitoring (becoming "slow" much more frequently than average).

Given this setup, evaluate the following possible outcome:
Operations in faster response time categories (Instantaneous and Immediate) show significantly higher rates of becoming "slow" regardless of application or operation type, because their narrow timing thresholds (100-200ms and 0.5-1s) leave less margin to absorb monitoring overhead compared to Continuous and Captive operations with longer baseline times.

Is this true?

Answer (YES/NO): NO